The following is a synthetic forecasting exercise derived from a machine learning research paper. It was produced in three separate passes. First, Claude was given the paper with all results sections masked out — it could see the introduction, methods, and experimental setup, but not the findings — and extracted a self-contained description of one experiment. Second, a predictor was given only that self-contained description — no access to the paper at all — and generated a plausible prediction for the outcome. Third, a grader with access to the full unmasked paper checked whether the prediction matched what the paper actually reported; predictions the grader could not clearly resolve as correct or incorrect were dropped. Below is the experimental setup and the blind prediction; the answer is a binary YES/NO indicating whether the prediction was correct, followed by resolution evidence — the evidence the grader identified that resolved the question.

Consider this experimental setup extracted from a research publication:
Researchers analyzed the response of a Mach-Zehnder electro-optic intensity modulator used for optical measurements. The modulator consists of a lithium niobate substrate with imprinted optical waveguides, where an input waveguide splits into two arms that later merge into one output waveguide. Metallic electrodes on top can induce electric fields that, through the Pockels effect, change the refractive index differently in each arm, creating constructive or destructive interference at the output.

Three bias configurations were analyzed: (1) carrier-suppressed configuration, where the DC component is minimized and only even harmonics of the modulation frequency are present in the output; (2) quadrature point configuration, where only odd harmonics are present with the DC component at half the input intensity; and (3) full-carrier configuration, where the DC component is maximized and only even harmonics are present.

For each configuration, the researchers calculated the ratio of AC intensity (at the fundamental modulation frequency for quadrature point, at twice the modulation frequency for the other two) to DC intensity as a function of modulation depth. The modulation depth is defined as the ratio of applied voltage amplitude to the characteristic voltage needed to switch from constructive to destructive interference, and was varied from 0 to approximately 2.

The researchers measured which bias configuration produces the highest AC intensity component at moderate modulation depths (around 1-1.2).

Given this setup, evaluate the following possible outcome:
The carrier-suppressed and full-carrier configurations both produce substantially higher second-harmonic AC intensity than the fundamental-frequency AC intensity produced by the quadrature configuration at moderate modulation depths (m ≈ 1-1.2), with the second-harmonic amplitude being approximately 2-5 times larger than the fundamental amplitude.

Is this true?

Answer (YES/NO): NO